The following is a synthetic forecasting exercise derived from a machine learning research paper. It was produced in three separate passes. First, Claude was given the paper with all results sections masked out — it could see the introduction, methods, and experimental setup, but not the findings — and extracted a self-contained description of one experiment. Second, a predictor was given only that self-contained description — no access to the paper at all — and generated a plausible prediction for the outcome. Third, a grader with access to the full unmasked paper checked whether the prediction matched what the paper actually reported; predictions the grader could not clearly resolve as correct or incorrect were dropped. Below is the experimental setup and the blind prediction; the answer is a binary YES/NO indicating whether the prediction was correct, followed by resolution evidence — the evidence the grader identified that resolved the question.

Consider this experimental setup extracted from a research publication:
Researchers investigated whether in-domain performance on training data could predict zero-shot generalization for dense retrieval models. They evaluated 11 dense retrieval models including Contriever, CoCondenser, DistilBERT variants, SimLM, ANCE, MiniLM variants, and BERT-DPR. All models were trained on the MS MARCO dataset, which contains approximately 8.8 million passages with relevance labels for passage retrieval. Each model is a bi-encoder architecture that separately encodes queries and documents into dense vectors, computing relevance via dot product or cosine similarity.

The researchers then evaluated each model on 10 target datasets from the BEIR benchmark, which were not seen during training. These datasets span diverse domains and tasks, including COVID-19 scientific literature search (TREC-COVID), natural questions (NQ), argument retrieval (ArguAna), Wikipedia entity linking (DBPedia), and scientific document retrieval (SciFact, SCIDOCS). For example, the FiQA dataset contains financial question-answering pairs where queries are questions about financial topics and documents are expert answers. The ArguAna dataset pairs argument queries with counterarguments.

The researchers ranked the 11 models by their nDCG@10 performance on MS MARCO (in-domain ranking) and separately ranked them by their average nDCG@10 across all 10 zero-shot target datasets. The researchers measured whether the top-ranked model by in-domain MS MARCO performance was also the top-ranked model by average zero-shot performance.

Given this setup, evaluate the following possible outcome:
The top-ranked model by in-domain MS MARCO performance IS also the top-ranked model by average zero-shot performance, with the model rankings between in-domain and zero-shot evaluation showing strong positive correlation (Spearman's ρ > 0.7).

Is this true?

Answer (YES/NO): NO